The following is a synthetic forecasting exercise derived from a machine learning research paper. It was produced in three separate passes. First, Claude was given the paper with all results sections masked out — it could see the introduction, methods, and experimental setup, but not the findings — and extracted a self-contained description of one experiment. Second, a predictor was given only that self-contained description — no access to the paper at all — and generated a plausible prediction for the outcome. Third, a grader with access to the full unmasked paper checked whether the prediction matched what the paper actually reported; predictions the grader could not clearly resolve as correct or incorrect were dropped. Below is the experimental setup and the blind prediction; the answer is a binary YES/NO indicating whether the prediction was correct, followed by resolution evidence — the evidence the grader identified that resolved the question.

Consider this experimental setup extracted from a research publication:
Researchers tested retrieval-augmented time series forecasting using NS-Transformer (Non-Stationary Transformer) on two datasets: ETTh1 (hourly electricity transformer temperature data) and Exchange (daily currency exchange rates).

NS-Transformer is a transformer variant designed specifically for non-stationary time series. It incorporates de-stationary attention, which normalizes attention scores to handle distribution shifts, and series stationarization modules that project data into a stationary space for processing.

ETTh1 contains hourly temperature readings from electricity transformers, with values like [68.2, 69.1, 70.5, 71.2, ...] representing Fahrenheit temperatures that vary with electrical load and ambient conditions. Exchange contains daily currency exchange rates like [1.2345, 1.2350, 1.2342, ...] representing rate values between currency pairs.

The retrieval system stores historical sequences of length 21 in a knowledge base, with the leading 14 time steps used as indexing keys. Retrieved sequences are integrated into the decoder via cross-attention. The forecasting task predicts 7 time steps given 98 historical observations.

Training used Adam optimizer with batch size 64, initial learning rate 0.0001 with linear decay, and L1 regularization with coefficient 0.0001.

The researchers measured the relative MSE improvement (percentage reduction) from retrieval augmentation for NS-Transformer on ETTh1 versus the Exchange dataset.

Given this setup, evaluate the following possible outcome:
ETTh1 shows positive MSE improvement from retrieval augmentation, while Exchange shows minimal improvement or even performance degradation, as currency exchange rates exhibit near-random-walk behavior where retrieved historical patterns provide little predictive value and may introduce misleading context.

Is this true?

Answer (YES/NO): NO